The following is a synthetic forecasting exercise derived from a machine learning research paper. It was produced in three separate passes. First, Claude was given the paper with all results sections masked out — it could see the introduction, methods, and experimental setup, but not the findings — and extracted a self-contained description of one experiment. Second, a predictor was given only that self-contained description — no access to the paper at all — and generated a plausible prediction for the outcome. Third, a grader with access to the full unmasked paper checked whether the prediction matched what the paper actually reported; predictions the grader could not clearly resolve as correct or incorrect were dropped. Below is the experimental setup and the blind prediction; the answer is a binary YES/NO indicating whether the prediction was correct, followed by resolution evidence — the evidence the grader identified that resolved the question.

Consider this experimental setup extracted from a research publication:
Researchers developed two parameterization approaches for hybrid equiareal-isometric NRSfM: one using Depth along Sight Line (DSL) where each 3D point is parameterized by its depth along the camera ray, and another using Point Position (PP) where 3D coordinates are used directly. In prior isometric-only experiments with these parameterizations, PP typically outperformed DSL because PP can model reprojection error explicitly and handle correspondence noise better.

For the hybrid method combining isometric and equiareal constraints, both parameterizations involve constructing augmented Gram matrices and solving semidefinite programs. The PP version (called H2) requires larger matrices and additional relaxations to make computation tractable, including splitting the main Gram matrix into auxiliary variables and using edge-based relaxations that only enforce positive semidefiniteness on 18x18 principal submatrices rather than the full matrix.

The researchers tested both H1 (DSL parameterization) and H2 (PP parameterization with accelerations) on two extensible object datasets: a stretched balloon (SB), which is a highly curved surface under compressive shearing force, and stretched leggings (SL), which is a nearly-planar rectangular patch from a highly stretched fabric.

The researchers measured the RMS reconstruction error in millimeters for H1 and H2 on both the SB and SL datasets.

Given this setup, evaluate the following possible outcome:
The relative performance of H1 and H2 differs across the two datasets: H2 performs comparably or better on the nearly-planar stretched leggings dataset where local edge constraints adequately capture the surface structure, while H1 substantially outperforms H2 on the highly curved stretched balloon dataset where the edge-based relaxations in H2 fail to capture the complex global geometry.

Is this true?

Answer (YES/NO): NO